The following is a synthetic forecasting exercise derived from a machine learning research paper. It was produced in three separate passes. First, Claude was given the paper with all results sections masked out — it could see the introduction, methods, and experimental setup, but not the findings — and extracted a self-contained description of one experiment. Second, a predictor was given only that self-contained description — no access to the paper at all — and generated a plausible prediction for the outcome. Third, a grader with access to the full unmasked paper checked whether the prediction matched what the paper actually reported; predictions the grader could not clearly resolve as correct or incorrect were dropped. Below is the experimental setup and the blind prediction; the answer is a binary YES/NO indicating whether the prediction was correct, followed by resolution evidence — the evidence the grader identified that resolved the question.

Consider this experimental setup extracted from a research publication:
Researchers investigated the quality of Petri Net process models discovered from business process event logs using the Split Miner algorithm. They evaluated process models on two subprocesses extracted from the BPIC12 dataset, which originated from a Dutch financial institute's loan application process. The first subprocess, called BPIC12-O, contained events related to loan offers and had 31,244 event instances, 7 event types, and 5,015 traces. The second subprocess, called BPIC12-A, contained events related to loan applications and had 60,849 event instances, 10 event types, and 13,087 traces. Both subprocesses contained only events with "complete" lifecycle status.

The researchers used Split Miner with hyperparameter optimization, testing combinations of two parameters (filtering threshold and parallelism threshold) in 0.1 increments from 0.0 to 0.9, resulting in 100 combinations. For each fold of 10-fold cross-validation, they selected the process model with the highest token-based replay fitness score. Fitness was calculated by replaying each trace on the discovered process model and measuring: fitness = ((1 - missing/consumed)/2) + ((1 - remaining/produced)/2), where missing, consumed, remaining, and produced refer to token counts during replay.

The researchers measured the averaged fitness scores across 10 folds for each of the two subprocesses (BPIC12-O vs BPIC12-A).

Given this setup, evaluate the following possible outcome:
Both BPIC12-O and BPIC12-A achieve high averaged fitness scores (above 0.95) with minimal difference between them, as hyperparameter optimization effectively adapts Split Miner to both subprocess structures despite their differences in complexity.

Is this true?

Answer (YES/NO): NO